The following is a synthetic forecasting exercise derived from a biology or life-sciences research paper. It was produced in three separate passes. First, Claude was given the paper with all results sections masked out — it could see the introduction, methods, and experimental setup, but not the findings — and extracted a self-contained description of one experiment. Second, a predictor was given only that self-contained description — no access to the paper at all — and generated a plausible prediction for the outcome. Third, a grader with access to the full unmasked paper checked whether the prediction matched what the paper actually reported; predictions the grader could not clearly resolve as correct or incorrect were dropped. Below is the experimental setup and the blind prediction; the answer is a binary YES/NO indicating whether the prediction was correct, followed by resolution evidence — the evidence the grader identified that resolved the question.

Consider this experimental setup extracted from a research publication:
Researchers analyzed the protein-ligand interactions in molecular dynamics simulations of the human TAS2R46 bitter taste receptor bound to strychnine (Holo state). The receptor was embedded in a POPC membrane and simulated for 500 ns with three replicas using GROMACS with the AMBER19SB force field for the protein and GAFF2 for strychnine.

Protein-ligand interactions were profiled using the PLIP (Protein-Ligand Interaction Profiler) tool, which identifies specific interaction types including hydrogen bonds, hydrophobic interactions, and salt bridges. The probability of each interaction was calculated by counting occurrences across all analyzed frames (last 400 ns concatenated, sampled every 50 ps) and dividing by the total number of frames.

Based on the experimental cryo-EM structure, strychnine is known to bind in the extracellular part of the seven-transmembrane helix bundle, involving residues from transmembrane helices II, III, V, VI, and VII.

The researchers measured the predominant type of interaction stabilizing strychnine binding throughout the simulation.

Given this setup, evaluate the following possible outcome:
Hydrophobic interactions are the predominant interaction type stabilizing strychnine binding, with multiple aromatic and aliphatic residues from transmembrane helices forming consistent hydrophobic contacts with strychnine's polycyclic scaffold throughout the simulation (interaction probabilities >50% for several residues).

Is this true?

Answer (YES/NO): YES